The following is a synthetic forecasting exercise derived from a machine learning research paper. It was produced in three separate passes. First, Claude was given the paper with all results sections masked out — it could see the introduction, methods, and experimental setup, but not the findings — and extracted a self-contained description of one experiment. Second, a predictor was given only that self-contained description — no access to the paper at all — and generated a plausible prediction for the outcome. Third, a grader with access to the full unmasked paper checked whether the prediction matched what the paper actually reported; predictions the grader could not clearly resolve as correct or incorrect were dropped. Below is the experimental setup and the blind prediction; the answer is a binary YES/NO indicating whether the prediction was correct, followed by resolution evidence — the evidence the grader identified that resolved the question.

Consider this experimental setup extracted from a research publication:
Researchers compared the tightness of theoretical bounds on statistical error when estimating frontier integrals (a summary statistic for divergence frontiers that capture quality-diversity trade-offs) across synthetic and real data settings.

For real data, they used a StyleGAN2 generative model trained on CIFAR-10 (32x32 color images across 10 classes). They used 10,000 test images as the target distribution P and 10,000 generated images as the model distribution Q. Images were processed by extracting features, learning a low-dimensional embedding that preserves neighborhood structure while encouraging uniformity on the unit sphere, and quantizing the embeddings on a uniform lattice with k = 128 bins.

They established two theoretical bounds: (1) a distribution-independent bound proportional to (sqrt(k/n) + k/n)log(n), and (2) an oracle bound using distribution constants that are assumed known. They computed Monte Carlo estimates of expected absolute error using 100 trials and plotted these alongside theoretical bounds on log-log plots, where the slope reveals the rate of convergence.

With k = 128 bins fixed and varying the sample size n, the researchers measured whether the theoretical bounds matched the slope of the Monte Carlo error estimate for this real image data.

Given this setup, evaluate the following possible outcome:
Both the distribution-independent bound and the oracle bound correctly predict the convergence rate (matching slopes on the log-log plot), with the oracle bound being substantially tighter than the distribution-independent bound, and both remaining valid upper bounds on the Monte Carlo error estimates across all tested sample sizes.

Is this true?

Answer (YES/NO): NO